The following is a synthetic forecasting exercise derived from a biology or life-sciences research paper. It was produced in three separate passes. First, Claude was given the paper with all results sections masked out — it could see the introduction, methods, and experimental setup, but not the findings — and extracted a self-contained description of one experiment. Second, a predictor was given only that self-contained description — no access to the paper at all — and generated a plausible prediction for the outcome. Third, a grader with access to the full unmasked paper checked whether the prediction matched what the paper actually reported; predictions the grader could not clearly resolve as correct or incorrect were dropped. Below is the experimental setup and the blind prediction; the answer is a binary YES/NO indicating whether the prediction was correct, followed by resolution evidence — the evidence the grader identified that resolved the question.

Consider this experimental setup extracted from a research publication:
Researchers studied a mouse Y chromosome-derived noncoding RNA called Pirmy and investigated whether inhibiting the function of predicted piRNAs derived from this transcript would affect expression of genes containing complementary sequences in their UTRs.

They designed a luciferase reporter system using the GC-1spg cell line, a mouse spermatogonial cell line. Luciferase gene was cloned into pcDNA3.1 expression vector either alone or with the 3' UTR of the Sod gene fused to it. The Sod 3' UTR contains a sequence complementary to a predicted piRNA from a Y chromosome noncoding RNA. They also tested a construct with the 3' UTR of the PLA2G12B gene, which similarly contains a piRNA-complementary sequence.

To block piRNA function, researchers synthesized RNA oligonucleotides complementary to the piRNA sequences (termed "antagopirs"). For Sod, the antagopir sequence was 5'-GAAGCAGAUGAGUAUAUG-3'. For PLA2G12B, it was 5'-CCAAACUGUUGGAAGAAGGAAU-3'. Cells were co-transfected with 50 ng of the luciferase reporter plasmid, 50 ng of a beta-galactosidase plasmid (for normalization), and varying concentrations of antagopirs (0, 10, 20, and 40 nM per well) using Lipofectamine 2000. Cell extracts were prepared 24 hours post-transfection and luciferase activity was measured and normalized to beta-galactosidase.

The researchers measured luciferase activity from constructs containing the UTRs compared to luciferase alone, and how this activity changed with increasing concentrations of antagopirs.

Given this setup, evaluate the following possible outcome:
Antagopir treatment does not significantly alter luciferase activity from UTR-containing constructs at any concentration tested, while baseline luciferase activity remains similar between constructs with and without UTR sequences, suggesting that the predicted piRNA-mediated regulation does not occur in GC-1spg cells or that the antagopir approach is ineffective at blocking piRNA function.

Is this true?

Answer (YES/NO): NO